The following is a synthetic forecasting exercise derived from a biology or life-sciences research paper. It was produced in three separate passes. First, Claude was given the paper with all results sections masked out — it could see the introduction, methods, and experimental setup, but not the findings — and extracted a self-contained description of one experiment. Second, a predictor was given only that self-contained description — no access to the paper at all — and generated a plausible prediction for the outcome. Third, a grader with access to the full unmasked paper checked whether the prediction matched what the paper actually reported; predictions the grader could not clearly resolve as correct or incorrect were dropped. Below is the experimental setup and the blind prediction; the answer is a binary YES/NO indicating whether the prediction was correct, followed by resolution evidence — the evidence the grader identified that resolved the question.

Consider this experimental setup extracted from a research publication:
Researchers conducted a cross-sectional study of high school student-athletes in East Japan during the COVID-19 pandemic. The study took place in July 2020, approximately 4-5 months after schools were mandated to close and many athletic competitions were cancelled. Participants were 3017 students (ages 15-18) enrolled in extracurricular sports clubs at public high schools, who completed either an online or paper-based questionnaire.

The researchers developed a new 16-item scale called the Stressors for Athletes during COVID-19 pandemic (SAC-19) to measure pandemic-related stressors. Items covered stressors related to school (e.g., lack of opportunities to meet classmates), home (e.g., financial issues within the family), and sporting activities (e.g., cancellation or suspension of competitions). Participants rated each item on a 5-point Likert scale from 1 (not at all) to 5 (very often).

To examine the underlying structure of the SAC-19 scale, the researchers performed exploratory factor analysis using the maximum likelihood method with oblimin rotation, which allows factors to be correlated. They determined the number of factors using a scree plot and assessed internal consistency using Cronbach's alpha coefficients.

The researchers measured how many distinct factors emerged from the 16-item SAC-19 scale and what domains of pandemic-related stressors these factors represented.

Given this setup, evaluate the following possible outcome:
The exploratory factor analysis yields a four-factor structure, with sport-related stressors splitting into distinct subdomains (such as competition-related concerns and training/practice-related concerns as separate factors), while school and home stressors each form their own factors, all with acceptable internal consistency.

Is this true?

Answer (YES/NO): NO